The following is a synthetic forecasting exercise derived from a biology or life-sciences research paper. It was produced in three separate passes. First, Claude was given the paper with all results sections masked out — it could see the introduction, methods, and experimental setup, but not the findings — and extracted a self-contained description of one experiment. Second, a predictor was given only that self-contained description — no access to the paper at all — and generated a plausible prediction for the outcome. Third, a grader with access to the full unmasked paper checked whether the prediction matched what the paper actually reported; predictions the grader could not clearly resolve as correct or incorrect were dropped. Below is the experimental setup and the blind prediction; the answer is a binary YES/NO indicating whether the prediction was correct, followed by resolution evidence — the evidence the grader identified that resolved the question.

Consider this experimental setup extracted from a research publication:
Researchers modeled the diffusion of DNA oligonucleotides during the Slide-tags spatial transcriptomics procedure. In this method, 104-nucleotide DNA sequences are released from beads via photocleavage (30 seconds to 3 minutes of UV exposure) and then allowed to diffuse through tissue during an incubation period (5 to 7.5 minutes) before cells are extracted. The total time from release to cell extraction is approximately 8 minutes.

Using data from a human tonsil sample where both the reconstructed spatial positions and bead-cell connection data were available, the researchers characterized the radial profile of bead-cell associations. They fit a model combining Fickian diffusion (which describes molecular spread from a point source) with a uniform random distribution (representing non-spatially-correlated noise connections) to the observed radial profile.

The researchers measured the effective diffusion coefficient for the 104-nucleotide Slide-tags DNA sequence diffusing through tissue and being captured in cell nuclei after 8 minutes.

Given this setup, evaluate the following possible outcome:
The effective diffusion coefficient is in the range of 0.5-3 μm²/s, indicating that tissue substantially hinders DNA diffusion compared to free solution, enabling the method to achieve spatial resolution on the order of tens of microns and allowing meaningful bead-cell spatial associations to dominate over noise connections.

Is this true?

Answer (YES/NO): NO